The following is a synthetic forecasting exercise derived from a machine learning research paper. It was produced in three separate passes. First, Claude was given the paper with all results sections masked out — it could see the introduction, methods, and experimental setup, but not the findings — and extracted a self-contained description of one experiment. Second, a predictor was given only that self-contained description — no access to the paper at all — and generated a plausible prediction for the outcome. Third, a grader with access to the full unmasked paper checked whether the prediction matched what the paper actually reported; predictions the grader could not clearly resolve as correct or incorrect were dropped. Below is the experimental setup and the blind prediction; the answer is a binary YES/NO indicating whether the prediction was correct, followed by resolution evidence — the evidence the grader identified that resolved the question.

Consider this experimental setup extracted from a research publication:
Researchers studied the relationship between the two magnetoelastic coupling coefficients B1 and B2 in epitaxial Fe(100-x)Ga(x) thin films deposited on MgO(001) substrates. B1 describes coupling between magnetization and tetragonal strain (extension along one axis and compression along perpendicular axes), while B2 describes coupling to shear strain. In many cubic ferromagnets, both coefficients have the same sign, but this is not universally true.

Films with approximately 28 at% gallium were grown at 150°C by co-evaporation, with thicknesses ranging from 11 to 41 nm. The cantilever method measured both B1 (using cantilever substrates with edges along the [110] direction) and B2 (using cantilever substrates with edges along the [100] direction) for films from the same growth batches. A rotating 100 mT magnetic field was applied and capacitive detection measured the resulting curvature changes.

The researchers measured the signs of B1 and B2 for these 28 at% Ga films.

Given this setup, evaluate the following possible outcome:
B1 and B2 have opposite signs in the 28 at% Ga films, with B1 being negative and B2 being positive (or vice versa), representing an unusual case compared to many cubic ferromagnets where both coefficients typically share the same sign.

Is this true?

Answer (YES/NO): NO